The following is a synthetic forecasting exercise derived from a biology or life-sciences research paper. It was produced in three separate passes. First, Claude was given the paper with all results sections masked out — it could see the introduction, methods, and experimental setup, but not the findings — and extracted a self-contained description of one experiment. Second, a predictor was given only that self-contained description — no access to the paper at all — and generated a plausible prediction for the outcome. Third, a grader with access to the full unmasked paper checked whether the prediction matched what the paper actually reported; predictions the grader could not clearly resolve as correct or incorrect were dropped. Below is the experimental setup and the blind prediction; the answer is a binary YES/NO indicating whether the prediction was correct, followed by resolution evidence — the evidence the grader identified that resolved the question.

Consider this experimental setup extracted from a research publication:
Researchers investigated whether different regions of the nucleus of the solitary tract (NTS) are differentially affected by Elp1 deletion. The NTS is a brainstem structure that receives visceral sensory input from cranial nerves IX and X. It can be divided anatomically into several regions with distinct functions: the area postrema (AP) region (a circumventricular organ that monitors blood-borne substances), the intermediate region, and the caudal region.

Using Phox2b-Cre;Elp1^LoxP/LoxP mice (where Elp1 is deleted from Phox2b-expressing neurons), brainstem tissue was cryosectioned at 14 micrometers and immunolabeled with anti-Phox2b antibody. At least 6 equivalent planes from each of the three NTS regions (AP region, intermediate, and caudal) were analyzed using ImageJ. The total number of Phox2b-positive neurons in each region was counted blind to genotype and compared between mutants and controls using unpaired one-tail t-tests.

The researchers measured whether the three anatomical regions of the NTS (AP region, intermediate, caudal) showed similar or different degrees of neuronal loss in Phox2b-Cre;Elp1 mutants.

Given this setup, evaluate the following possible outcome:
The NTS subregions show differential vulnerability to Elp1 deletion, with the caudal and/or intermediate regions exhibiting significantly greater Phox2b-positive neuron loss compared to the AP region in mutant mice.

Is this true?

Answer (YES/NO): NO